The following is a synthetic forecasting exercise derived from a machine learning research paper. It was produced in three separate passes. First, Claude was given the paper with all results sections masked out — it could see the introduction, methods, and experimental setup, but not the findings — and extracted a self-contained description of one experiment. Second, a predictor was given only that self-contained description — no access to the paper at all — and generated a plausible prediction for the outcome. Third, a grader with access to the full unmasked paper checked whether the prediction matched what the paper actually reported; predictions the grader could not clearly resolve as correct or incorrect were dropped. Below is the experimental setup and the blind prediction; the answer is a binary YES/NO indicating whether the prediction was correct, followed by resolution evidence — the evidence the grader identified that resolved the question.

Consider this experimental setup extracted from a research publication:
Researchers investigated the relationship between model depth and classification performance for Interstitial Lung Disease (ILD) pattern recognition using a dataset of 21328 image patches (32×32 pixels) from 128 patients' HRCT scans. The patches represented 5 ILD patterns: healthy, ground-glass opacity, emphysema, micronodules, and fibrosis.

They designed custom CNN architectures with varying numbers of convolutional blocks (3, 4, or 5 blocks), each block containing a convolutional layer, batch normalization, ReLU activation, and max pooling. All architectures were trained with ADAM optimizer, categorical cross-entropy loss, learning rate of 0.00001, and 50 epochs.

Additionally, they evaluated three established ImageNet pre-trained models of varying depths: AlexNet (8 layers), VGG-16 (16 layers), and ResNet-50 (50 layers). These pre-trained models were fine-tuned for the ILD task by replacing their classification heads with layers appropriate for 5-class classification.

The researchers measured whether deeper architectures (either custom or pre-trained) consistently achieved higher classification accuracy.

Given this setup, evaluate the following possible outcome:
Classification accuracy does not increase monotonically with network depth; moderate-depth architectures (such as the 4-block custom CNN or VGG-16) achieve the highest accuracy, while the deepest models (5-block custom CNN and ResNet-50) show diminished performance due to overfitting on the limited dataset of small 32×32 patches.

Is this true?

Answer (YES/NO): NO